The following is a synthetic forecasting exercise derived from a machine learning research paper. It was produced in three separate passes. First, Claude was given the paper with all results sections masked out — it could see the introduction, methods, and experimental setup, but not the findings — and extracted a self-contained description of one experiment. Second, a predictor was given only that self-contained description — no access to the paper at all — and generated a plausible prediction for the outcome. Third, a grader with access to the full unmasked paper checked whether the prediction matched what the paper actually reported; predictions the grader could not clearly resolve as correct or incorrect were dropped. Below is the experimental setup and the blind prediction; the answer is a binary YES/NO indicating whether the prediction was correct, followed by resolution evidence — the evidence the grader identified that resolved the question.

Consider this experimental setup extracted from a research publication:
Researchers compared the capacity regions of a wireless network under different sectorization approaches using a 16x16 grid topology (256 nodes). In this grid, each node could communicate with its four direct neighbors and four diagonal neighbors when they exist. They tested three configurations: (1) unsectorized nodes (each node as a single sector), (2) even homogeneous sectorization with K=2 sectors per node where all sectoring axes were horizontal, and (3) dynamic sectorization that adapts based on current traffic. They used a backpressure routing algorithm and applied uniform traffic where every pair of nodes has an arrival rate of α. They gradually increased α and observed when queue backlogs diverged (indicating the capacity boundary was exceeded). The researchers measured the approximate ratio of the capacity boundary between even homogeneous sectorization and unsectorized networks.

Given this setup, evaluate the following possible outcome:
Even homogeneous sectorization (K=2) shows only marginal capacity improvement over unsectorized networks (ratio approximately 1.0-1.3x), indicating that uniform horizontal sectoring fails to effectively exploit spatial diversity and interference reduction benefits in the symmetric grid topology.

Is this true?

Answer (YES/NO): NO